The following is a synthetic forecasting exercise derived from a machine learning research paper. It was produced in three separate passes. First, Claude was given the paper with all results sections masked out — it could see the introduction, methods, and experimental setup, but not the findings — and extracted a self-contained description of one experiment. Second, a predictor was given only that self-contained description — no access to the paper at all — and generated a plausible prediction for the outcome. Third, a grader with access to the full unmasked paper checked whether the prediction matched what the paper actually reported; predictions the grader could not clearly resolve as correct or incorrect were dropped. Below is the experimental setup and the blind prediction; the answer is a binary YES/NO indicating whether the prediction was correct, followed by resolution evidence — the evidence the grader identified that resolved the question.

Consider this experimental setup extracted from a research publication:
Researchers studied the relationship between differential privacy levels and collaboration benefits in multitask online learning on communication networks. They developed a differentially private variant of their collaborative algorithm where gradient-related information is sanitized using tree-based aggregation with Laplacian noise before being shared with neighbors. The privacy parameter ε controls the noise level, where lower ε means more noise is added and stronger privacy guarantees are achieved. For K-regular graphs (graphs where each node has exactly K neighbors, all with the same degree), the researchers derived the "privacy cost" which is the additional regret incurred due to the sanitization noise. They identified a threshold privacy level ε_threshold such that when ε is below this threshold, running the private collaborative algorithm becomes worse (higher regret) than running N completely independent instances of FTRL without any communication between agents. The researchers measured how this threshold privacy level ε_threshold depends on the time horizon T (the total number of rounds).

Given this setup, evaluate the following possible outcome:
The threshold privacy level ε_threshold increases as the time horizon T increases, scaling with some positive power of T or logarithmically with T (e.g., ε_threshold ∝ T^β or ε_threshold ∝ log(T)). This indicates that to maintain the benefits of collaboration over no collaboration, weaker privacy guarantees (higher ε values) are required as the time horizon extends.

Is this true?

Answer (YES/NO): NO